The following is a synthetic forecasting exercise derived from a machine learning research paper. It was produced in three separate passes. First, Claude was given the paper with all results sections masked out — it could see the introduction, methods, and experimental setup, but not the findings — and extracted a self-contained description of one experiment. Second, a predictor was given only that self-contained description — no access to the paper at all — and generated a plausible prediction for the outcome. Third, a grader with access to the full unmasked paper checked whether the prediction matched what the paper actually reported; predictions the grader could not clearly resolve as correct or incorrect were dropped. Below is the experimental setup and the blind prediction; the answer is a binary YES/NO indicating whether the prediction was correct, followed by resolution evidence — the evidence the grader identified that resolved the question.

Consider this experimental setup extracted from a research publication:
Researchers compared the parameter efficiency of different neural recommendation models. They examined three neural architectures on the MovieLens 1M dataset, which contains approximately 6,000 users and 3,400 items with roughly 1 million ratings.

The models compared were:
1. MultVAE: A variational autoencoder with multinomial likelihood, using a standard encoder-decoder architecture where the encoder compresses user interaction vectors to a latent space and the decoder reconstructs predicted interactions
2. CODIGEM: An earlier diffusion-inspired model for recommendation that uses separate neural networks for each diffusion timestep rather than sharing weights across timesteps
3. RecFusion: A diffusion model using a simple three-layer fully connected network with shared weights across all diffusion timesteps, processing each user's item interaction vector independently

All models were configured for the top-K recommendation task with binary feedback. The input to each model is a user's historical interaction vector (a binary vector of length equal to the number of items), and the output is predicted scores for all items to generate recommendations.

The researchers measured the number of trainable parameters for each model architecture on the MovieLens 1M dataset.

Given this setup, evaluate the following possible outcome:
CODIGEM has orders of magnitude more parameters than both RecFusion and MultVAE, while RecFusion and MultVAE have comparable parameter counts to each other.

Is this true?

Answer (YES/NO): NO